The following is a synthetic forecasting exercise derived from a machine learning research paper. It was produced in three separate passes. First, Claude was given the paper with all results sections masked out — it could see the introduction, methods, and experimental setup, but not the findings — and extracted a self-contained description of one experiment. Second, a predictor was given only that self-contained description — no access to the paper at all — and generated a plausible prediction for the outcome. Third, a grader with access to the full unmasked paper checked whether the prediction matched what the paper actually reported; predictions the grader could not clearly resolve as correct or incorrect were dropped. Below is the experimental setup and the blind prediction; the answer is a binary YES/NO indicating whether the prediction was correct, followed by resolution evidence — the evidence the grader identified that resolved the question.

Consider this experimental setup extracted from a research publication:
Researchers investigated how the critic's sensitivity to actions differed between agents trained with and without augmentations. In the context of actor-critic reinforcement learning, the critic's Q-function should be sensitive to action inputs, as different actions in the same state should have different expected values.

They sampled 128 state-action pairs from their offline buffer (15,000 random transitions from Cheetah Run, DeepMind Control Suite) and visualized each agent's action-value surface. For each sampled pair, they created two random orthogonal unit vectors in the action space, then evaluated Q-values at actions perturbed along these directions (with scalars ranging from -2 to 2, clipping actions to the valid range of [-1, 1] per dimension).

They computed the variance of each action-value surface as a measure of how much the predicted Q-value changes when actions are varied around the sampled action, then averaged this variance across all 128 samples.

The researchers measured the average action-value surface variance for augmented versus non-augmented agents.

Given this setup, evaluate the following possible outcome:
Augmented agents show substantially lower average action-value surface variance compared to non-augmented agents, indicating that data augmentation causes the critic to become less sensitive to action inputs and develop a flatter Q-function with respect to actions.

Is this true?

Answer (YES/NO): NO